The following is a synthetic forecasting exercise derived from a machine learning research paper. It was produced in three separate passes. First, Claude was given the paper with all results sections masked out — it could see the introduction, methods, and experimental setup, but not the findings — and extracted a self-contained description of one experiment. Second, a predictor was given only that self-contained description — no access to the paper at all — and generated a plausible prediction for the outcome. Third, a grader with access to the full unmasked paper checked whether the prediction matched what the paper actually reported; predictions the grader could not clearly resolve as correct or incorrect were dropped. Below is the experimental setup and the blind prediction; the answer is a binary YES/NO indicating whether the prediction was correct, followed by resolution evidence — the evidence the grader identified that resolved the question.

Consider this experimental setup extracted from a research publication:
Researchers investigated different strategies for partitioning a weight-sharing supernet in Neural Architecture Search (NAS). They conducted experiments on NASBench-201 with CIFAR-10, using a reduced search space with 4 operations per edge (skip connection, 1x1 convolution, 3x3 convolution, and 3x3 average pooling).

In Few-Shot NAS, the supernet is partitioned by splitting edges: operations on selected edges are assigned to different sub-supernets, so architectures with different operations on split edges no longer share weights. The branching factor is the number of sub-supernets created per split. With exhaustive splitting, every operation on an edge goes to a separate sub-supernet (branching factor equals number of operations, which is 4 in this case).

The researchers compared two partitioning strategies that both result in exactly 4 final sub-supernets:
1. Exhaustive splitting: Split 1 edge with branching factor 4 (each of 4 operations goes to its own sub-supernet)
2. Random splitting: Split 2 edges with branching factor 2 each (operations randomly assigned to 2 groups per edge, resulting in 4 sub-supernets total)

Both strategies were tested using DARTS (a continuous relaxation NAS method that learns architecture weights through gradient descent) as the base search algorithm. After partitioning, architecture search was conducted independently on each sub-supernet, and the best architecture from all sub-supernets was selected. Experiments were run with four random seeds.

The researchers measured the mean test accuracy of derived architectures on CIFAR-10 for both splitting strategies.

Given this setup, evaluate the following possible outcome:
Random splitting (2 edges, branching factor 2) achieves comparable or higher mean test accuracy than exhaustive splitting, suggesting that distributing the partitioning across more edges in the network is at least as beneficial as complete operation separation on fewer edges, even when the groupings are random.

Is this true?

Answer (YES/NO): NO